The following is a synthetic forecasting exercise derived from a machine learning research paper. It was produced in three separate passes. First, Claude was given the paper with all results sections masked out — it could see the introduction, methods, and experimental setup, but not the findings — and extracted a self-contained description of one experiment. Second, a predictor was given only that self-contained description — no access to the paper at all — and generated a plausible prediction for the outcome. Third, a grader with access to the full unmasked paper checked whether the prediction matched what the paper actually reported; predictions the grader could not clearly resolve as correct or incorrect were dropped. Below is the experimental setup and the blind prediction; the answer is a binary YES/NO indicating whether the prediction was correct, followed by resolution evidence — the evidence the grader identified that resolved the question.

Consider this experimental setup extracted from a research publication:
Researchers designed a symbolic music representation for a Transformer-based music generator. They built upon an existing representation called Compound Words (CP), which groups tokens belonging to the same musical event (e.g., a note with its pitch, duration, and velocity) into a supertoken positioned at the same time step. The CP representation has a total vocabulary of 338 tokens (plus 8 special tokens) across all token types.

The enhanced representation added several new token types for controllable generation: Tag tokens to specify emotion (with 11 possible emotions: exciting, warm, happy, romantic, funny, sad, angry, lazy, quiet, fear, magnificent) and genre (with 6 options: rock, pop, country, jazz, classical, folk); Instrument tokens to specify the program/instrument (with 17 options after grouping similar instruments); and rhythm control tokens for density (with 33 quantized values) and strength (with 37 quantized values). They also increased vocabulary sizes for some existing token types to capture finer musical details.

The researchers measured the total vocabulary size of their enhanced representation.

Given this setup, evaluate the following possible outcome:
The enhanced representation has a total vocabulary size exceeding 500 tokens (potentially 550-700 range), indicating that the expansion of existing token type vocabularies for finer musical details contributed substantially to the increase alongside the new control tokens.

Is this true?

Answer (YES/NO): YES